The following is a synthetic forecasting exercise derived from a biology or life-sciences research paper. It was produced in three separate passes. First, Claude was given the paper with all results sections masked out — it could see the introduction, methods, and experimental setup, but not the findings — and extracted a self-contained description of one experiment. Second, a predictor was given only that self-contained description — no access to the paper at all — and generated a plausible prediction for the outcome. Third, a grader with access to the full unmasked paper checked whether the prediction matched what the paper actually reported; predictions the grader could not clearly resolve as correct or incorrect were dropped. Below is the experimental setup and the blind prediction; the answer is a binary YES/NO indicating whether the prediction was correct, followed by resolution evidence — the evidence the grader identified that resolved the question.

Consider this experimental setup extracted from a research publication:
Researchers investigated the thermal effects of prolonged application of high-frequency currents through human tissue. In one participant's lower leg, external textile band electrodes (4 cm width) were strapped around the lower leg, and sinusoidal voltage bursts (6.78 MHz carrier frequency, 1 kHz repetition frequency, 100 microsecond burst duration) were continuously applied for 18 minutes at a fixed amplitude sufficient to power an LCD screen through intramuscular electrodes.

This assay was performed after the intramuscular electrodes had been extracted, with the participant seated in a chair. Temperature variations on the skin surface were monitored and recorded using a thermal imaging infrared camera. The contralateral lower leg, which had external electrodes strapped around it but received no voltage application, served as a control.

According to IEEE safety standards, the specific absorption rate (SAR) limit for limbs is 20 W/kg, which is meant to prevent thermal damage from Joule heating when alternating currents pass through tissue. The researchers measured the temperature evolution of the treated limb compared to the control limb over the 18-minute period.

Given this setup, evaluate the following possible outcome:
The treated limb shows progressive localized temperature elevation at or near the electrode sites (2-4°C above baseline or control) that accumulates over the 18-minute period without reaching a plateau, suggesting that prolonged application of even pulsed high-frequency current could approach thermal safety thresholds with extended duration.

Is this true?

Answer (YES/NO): NO